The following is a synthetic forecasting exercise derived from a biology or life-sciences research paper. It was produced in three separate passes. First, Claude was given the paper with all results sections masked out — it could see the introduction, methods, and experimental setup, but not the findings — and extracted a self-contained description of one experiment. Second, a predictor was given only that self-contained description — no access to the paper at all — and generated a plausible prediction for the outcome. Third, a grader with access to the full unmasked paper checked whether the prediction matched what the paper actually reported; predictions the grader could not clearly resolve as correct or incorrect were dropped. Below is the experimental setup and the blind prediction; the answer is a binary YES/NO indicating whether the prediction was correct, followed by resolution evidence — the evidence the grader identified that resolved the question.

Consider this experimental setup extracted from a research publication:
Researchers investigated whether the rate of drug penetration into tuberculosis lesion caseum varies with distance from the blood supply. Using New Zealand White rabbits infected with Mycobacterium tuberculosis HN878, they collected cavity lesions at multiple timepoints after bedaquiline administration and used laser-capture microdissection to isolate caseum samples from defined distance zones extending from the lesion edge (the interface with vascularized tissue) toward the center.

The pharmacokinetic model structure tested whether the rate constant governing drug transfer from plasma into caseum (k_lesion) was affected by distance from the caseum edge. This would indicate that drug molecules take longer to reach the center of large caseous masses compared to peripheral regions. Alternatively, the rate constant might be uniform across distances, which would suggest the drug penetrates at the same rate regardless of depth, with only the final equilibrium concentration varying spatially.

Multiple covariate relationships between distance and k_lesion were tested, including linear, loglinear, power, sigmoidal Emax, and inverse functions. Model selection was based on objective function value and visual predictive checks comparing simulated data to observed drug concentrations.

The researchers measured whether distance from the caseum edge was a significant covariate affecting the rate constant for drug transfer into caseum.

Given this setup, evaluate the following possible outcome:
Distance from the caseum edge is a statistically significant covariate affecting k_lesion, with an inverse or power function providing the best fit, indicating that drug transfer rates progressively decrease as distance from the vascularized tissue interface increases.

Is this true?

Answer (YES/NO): NO